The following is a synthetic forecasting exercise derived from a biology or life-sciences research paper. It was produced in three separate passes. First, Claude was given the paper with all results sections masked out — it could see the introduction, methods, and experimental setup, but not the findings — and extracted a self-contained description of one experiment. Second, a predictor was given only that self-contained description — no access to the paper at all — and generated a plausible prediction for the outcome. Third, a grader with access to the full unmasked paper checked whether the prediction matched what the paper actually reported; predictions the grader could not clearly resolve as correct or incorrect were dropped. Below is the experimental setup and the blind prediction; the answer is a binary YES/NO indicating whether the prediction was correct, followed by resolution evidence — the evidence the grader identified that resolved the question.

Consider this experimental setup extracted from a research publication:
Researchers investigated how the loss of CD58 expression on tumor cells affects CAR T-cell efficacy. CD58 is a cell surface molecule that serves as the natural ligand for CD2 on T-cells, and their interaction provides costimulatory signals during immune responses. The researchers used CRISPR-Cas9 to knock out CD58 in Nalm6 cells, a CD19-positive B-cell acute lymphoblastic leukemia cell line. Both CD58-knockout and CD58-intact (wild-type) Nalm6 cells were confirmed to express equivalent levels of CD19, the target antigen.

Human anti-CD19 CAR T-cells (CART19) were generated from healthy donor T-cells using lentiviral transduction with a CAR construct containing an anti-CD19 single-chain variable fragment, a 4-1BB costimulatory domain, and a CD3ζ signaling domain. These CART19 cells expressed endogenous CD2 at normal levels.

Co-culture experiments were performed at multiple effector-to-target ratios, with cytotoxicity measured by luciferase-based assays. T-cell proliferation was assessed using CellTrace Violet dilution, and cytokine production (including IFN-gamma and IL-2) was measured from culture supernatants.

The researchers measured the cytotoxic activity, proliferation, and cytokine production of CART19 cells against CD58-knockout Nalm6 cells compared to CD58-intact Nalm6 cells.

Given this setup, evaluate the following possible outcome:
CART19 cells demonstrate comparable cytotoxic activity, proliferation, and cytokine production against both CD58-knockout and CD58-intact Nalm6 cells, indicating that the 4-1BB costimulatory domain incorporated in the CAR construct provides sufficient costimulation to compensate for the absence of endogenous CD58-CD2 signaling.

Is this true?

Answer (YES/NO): NO